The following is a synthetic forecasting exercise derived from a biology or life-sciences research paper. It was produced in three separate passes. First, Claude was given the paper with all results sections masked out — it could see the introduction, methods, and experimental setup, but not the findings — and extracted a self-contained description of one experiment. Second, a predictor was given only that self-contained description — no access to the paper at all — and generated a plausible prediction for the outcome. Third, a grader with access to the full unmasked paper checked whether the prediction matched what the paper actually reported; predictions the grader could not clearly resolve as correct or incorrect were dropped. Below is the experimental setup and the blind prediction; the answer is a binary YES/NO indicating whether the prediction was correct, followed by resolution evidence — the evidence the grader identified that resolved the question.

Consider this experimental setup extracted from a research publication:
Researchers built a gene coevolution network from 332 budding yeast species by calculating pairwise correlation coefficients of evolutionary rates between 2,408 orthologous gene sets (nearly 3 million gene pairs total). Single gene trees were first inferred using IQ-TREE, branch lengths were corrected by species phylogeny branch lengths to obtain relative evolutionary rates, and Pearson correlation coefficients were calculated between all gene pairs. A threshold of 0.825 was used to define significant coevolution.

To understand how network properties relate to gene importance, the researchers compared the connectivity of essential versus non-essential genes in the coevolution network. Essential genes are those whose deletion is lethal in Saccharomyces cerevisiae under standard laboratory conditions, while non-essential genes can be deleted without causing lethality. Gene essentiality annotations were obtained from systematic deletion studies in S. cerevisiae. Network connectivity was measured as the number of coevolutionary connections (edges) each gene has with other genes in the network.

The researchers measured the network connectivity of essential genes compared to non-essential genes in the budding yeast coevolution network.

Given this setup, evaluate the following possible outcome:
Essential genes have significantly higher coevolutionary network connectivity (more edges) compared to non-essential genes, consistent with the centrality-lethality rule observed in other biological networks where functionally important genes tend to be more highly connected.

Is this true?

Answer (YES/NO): YES